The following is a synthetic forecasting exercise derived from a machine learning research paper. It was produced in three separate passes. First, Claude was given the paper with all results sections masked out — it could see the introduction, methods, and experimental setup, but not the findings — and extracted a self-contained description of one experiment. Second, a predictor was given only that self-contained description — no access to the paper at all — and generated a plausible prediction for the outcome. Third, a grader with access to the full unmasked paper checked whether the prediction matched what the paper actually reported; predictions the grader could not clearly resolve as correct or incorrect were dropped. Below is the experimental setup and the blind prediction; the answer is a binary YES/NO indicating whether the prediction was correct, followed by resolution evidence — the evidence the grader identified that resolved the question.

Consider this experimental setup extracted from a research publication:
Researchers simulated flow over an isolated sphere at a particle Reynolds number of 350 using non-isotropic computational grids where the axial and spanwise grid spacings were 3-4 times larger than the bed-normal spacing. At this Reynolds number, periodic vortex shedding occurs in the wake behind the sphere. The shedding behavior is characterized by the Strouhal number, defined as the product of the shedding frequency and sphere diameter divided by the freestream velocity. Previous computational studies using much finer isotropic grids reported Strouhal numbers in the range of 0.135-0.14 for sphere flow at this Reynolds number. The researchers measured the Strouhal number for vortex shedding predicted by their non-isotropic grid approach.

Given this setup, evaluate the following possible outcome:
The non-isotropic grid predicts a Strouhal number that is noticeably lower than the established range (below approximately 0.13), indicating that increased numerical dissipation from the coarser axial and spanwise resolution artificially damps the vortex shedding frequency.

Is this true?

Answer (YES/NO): NO